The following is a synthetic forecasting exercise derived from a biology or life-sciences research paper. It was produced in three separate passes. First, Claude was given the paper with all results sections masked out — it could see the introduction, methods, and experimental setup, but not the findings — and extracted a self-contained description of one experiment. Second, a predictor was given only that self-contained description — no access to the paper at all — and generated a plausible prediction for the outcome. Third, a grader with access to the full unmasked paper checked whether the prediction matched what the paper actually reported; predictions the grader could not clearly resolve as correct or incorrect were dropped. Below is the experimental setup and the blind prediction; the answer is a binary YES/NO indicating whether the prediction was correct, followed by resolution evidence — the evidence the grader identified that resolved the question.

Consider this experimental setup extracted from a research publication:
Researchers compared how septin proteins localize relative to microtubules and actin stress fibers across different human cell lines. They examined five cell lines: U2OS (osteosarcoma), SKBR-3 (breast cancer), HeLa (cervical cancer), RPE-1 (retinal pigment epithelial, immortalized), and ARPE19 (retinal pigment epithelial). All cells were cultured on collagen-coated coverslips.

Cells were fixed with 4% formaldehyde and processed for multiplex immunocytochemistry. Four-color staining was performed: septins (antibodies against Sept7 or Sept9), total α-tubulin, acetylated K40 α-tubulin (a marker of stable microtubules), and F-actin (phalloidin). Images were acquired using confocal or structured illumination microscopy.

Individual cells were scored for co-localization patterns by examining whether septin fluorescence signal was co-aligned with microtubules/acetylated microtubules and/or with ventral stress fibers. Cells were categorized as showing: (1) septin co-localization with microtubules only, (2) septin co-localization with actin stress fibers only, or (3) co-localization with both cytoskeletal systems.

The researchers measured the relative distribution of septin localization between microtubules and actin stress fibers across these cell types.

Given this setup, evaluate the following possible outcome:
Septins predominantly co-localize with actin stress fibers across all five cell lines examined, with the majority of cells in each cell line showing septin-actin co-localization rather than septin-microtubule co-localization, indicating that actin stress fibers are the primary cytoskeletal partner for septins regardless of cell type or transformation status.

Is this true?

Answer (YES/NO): NO